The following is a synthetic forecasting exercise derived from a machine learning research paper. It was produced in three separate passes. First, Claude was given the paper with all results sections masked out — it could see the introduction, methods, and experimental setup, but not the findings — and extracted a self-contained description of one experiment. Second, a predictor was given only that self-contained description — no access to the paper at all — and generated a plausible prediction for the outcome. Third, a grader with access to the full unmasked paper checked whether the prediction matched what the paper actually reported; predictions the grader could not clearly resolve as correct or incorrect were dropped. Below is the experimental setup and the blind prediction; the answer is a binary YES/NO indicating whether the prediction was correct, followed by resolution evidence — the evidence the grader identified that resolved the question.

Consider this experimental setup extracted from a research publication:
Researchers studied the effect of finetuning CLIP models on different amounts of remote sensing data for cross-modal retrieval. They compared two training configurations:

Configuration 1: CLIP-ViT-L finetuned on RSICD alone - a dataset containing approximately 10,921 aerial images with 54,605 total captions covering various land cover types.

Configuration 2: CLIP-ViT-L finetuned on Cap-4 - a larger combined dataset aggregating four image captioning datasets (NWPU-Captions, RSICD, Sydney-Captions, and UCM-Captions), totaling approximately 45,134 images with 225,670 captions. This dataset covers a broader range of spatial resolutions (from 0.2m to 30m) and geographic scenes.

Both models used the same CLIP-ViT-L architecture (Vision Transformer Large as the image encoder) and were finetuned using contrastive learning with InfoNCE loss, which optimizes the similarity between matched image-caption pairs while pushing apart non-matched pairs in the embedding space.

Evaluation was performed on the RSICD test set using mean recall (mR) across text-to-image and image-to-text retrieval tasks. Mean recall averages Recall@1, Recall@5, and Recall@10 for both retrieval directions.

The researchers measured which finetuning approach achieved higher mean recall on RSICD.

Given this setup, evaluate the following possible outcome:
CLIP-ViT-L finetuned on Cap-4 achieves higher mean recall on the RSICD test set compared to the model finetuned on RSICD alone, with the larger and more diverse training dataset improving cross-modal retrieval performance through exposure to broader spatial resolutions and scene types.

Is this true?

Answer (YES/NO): YES